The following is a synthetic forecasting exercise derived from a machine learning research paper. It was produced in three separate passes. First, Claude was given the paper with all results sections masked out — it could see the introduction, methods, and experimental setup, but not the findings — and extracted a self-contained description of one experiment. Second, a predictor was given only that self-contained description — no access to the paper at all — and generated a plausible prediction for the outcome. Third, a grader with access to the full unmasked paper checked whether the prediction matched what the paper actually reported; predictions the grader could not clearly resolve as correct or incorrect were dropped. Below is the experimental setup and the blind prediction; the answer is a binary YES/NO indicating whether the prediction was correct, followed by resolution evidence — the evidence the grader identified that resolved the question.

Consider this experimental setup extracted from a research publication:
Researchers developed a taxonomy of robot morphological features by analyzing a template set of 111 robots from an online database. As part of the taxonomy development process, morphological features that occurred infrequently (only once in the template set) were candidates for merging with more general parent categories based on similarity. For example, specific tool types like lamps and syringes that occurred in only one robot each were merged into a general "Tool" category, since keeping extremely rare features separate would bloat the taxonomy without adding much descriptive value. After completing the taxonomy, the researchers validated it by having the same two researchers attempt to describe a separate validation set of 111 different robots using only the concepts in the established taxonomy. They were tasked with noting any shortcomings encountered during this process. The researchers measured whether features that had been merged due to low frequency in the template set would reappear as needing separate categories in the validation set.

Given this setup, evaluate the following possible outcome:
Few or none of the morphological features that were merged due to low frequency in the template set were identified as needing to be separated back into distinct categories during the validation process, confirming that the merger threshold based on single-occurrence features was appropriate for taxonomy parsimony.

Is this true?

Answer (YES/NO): NO